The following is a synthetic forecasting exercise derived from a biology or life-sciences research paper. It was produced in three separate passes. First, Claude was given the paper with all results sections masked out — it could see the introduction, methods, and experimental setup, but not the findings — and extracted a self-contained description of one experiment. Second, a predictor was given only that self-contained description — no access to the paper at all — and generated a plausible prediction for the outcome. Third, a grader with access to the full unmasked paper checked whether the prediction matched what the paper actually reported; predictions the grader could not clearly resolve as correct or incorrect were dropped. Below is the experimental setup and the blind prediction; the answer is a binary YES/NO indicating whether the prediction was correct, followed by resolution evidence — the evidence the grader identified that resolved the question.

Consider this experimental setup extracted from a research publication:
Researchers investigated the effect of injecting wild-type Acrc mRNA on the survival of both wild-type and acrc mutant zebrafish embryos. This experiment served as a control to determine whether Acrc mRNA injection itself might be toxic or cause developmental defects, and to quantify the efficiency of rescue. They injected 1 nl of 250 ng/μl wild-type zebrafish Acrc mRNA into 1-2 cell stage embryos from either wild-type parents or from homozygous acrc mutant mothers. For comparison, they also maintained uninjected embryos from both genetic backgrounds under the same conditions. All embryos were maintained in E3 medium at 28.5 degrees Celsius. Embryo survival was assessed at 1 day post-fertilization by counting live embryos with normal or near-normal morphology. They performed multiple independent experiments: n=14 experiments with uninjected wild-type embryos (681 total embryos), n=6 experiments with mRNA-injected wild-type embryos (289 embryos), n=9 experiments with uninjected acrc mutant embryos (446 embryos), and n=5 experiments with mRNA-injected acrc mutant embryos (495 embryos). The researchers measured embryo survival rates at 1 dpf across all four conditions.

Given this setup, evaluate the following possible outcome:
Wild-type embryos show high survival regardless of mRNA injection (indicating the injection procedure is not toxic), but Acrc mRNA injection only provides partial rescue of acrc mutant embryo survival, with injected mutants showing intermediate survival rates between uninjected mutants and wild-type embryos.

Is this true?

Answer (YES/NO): NO